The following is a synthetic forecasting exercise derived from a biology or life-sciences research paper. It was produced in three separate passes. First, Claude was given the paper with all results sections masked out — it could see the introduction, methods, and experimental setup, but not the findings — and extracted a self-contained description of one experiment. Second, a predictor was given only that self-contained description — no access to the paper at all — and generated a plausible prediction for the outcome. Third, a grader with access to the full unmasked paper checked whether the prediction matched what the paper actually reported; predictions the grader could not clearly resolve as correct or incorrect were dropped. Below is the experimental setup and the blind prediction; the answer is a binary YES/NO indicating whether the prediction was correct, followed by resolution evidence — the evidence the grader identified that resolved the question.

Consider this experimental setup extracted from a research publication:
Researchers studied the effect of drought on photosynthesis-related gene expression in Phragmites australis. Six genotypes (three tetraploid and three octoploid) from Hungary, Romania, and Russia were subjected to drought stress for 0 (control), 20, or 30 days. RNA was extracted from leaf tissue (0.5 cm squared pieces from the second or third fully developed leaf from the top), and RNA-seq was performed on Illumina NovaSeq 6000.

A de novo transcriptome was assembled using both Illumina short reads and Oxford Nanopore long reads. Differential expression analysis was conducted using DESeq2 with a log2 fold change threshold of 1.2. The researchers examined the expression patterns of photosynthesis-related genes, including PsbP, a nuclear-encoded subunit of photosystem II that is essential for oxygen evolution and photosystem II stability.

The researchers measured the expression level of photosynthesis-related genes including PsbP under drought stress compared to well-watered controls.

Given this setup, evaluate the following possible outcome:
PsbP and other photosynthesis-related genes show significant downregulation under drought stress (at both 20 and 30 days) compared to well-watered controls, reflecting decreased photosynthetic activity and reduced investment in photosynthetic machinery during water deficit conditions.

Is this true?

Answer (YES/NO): YES